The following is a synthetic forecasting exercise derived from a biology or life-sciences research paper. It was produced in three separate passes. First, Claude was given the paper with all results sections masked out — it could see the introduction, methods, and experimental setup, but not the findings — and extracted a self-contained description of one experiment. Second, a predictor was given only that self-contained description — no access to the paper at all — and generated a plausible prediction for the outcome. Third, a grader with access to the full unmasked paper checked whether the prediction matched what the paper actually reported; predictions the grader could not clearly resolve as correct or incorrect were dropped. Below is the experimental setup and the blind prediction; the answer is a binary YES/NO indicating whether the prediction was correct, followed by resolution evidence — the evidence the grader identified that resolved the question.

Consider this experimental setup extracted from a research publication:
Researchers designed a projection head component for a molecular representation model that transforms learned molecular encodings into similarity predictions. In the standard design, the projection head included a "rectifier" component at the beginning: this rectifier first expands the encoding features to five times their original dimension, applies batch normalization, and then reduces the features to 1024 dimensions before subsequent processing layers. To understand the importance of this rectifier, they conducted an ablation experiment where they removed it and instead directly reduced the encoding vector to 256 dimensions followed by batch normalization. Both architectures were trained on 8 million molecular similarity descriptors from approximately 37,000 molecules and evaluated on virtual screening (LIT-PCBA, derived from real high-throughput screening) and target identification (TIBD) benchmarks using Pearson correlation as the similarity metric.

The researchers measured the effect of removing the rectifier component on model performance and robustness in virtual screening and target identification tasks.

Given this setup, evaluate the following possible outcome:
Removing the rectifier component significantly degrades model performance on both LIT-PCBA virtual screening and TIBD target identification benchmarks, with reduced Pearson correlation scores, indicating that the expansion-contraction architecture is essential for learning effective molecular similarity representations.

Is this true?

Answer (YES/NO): YES